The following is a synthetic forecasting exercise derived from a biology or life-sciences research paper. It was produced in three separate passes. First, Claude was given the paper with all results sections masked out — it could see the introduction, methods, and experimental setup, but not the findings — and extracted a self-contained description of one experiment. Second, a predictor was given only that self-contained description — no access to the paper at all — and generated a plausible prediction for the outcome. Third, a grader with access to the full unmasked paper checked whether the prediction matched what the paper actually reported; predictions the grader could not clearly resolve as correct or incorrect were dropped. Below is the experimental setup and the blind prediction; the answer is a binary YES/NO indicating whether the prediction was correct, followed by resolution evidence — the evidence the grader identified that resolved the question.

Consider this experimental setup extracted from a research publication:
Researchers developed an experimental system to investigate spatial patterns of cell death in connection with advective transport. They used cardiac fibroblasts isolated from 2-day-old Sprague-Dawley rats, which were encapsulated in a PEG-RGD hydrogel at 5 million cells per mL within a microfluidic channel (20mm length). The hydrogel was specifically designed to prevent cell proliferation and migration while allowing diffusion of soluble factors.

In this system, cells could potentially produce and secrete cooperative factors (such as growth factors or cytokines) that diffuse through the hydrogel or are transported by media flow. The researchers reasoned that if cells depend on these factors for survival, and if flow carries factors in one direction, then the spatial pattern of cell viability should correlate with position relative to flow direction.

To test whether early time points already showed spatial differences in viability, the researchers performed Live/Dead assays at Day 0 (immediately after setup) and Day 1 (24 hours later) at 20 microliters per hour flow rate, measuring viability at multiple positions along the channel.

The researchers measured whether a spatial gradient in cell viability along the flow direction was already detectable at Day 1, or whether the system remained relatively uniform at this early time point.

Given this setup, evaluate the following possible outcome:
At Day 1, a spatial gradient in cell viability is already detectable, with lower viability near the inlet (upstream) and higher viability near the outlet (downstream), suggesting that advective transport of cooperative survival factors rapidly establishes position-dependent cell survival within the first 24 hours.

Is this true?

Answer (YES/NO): YES